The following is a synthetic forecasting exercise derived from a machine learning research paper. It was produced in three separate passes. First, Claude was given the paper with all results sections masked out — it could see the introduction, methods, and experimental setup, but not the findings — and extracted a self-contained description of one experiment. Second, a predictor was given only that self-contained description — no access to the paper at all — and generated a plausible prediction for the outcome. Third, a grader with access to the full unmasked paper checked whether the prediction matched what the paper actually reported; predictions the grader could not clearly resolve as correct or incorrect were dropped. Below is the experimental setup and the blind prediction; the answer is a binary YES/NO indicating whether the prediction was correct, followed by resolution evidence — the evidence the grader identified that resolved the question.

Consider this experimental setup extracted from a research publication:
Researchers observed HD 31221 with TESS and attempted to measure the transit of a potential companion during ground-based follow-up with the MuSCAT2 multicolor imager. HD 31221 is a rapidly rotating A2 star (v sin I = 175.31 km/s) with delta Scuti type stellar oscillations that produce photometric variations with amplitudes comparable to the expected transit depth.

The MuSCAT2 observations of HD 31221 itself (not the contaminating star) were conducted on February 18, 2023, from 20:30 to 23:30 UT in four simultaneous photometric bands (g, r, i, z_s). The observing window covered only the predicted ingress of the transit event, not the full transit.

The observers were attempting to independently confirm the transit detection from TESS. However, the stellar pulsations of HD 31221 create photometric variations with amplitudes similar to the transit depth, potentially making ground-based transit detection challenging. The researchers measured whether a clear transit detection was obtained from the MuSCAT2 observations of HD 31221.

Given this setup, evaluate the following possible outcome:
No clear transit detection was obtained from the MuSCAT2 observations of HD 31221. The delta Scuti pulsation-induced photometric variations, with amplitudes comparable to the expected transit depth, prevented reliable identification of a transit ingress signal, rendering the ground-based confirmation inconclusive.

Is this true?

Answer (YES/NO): YES